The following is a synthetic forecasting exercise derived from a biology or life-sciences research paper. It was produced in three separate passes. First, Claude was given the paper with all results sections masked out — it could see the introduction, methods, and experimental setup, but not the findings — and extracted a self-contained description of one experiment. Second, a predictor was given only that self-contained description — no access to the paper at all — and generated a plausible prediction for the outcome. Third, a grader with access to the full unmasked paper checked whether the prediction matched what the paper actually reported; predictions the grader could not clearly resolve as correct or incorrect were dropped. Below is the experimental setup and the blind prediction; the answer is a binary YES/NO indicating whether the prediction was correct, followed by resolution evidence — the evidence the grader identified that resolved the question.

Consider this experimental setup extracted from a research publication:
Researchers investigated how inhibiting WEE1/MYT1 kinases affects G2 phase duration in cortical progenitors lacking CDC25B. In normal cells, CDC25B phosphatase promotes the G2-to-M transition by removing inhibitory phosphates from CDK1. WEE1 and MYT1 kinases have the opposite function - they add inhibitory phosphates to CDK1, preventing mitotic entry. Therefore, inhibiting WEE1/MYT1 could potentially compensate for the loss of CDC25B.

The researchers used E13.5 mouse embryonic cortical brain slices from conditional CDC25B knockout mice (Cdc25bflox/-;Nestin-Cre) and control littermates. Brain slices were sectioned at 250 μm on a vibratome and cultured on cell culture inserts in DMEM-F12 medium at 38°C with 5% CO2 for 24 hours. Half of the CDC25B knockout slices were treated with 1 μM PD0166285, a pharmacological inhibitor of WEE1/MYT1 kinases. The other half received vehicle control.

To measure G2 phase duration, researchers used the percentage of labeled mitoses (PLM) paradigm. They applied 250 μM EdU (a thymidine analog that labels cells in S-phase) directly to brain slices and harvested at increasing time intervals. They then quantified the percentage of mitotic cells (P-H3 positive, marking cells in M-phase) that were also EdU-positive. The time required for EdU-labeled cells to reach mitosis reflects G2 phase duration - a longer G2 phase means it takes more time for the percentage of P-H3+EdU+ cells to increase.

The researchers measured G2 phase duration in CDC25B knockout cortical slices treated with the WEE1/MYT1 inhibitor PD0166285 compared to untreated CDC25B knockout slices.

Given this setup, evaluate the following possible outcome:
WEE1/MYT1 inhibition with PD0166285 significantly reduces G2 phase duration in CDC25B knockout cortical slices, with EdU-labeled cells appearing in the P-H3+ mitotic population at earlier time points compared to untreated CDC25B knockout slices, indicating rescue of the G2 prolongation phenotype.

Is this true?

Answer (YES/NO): YES